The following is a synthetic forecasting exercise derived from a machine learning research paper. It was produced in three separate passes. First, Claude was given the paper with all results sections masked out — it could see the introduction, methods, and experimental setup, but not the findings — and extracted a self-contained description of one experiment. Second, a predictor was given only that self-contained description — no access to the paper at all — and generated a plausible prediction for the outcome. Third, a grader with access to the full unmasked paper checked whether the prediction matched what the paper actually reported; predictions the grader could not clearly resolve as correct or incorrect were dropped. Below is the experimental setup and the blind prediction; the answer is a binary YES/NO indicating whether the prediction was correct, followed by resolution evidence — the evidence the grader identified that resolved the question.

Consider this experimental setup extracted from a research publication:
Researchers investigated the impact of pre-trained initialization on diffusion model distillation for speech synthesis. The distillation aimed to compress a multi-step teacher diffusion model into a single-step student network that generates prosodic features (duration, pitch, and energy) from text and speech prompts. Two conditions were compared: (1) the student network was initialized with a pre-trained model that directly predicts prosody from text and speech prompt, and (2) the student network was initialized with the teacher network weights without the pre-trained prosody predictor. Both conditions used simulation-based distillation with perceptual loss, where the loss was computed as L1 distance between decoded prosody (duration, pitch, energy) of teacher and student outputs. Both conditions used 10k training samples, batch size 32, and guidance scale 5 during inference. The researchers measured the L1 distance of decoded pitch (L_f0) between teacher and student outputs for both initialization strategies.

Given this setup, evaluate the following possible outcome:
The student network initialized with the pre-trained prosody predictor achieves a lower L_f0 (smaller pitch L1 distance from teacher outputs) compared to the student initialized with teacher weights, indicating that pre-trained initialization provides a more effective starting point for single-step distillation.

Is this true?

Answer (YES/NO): YES